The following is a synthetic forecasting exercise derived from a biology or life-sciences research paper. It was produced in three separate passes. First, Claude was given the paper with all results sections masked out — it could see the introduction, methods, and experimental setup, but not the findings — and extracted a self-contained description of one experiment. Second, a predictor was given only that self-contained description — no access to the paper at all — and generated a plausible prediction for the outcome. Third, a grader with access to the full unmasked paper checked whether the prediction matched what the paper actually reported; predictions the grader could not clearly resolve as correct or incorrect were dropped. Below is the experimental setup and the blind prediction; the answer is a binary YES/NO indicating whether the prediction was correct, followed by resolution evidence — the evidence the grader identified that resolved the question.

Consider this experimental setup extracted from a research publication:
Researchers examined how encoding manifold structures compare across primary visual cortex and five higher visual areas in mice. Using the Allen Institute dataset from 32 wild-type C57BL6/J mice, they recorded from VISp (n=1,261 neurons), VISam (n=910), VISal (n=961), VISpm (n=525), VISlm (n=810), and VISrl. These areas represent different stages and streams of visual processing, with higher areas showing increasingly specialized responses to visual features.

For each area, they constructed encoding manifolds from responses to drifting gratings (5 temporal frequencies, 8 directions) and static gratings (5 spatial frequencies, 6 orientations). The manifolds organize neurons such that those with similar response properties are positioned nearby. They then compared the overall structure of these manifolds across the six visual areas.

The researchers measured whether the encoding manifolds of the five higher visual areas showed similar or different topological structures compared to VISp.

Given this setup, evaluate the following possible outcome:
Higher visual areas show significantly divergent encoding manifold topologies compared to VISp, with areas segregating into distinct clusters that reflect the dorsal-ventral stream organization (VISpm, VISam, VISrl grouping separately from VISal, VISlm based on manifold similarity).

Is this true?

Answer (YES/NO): NO